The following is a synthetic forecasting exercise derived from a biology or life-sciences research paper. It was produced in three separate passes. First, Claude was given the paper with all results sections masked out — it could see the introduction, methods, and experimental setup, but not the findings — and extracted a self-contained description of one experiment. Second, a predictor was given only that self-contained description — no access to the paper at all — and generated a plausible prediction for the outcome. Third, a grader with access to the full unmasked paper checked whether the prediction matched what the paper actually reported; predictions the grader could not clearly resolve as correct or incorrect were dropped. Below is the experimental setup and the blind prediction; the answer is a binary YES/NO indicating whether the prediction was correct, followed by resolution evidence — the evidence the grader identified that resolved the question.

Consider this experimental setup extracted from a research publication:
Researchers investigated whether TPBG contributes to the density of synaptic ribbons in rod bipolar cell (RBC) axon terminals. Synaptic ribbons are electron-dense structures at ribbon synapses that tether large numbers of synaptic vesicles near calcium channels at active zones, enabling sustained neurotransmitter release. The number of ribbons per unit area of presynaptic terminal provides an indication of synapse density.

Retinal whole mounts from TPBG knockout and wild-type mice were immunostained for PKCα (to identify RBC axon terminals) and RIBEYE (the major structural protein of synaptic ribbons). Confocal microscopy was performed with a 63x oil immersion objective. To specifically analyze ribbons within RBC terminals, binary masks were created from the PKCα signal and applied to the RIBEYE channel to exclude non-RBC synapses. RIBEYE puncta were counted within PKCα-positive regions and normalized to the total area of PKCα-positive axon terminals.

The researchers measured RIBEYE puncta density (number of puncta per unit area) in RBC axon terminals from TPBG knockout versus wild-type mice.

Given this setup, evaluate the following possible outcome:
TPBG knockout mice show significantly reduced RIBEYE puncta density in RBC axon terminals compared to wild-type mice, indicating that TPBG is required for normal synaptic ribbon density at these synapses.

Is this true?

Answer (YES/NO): NO